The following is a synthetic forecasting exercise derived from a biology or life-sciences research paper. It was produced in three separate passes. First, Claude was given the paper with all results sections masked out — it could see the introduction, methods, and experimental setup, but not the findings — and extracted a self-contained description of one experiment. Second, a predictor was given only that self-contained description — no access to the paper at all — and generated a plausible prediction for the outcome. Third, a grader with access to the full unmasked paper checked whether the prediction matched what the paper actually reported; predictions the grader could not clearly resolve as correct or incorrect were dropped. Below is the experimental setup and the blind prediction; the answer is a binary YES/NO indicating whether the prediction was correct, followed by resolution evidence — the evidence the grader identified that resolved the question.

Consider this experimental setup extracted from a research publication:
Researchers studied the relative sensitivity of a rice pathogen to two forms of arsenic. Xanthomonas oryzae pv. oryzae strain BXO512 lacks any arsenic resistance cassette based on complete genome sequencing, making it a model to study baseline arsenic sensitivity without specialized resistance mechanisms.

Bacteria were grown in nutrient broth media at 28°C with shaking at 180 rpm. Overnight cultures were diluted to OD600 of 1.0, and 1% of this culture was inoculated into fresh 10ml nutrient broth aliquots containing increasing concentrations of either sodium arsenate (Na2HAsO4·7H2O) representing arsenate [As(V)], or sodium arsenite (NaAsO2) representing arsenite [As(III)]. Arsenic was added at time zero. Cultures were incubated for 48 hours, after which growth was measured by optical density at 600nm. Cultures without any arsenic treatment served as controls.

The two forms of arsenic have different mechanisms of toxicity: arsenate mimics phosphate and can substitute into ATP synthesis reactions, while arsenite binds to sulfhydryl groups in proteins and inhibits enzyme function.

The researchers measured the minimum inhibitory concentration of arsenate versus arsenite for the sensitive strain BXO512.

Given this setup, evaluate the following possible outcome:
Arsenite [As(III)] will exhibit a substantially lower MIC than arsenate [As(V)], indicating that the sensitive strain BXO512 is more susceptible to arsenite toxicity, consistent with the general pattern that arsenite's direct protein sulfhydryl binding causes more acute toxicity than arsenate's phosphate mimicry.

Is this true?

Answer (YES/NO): YES